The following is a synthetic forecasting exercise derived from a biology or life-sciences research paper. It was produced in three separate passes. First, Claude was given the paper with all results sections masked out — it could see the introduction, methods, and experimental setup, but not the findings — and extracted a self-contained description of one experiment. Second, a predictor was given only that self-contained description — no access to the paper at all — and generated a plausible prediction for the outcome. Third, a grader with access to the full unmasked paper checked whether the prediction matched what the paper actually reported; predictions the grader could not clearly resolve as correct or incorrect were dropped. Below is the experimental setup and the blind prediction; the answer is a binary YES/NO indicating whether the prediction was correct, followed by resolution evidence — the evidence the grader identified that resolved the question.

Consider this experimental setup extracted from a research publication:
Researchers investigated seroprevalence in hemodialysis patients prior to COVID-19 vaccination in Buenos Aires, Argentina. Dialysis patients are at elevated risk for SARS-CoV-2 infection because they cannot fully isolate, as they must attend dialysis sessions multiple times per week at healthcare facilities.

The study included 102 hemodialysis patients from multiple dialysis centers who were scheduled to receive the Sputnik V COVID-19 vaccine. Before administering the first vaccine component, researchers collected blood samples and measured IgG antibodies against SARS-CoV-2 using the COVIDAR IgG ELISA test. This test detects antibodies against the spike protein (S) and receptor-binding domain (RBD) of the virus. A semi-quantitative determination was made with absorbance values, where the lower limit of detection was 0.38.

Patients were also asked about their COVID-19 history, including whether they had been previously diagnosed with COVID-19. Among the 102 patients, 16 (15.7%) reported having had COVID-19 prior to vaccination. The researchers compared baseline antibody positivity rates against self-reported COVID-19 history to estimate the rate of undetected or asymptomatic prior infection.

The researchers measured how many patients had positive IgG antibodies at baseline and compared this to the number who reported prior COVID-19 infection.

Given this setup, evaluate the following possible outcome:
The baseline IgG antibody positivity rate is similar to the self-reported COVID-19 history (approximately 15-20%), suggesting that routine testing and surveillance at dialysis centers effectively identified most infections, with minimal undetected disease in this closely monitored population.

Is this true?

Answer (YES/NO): NO